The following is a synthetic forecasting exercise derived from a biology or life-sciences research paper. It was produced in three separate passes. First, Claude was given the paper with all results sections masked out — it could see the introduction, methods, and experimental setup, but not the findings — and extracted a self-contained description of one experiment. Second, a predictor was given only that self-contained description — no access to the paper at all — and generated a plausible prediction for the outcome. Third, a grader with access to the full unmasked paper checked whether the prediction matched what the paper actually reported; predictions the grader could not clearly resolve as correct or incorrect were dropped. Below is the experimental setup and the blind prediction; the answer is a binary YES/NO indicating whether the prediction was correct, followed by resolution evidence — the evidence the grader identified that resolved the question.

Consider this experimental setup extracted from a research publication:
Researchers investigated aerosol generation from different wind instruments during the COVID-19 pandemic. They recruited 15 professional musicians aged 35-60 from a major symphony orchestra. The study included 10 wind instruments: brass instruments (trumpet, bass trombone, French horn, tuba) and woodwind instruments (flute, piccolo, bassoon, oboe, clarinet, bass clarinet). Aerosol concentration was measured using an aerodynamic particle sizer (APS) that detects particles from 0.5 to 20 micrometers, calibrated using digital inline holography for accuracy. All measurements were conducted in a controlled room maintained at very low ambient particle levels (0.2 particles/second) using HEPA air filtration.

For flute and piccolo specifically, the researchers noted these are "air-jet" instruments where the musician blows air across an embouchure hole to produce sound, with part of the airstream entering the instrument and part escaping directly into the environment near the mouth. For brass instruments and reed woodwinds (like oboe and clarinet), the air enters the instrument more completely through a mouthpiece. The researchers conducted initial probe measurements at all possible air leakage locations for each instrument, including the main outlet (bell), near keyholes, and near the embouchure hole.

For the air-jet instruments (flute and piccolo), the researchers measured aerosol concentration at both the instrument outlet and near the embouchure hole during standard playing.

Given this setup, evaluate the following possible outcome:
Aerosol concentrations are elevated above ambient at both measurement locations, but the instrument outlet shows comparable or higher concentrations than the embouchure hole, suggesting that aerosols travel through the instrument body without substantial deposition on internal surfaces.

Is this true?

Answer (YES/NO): NO